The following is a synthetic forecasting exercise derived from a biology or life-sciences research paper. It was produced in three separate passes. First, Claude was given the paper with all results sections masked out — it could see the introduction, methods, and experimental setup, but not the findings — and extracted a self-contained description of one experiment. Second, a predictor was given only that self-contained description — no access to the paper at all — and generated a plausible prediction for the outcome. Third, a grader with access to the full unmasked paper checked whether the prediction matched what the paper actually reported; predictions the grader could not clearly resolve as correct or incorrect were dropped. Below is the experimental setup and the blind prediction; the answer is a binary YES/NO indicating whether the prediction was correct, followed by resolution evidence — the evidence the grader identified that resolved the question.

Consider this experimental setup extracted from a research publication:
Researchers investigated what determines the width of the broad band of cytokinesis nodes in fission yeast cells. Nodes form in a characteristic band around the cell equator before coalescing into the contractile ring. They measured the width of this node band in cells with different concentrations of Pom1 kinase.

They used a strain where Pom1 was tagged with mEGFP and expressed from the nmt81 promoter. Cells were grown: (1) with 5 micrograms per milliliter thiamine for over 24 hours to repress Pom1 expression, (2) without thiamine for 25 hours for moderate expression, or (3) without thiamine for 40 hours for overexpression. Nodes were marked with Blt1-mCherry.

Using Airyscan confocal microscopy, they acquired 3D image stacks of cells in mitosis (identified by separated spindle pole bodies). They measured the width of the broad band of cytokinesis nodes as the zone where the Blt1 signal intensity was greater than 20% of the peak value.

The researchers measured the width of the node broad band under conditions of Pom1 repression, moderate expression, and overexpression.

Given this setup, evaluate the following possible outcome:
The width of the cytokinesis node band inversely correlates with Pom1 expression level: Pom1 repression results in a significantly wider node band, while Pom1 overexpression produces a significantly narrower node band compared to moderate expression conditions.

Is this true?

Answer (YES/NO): NO